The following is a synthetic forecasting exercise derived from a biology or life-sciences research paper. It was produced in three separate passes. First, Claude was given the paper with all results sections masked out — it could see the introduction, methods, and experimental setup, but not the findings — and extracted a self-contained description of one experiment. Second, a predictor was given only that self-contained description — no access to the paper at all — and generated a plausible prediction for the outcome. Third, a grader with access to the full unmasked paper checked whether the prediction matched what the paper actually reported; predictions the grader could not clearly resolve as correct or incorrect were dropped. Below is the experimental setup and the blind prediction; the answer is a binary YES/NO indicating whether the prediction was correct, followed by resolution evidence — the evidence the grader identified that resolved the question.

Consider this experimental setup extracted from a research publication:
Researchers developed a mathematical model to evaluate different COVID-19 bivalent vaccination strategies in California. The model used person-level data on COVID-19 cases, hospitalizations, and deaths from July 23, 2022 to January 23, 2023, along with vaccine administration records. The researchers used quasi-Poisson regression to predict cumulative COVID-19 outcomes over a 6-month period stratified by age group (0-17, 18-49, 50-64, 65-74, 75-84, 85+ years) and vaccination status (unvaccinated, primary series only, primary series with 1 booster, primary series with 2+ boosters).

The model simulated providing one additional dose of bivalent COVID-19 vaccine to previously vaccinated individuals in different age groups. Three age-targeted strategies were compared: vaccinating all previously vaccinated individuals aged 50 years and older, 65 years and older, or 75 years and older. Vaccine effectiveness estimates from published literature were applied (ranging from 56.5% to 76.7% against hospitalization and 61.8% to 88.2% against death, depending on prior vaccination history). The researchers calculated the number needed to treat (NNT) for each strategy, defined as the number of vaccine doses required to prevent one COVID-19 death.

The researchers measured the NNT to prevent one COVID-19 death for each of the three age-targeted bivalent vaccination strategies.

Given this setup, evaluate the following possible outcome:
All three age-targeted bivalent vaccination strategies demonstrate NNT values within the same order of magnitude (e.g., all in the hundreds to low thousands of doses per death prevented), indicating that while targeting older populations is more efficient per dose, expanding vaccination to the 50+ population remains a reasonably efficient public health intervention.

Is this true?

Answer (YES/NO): NO